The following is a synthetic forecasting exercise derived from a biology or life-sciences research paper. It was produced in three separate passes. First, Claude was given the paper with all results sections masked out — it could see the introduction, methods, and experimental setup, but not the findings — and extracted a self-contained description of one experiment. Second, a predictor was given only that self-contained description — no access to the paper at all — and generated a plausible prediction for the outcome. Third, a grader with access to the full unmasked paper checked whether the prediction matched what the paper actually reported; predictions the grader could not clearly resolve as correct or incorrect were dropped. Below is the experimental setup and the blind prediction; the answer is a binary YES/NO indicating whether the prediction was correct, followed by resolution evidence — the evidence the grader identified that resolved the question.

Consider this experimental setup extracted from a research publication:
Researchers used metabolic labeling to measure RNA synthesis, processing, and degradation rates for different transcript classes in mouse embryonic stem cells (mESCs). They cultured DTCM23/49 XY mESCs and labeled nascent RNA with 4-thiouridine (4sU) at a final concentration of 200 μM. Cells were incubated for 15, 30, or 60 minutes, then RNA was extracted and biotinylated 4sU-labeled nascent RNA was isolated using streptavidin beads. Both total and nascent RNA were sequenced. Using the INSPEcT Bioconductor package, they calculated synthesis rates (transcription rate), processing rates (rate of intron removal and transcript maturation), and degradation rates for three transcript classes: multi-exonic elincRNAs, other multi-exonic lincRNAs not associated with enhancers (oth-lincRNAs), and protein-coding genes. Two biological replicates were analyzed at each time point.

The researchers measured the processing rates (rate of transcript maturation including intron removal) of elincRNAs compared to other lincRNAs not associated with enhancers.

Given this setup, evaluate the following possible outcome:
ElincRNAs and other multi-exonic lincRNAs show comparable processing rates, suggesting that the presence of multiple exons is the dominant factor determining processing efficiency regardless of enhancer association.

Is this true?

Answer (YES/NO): NO